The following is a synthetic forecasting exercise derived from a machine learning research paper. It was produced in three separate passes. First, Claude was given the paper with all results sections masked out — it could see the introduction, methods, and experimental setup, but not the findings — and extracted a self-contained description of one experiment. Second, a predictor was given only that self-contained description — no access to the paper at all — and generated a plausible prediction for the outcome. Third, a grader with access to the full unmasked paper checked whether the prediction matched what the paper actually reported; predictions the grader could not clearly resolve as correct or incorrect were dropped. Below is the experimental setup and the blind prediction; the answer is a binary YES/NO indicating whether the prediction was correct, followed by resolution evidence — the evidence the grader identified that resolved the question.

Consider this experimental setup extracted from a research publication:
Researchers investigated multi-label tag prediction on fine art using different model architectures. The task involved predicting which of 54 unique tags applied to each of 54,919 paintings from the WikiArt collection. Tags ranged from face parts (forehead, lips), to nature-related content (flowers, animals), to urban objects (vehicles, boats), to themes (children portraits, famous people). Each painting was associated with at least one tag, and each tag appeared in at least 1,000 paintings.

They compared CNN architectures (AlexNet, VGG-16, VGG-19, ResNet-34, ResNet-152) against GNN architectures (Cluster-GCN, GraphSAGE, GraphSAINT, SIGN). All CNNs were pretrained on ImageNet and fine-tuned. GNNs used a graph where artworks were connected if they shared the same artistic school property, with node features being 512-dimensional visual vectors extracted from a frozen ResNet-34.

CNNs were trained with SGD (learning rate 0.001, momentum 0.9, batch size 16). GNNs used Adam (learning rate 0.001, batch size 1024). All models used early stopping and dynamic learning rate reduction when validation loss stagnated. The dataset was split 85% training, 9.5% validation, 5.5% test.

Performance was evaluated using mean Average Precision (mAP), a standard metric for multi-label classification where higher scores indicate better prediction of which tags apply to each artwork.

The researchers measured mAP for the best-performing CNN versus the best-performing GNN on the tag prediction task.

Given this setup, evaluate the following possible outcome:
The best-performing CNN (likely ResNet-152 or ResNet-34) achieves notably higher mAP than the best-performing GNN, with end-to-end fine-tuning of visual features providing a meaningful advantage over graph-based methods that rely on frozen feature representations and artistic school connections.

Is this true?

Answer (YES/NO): YES